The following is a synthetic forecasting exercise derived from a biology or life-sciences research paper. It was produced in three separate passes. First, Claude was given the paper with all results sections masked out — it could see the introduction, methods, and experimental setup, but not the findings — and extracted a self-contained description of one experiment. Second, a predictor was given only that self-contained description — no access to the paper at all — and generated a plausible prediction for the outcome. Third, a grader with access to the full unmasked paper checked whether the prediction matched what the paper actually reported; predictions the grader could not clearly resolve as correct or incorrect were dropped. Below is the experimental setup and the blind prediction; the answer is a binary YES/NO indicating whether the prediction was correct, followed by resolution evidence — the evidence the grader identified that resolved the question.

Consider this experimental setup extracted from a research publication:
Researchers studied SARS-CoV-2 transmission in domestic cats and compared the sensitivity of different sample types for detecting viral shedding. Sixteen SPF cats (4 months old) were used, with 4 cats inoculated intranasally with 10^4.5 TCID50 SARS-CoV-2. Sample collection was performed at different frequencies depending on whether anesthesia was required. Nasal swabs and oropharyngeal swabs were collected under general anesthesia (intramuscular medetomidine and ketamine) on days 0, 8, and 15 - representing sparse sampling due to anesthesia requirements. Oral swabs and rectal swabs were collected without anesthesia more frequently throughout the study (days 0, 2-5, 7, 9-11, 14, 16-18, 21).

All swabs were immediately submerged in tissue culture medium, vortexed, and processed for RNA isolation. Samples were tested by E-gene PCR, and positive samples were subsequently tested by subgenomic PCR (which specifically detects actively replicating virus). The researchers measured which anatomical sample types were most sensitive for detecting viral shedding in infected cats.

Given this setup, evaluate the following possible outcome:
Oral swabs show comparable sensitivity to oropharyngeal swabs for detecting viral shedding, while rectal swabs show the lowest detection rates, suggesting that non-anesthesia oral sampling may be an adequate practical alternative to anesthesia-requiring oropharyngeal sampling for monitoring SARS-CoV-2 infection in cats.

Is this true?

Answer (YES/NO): NO